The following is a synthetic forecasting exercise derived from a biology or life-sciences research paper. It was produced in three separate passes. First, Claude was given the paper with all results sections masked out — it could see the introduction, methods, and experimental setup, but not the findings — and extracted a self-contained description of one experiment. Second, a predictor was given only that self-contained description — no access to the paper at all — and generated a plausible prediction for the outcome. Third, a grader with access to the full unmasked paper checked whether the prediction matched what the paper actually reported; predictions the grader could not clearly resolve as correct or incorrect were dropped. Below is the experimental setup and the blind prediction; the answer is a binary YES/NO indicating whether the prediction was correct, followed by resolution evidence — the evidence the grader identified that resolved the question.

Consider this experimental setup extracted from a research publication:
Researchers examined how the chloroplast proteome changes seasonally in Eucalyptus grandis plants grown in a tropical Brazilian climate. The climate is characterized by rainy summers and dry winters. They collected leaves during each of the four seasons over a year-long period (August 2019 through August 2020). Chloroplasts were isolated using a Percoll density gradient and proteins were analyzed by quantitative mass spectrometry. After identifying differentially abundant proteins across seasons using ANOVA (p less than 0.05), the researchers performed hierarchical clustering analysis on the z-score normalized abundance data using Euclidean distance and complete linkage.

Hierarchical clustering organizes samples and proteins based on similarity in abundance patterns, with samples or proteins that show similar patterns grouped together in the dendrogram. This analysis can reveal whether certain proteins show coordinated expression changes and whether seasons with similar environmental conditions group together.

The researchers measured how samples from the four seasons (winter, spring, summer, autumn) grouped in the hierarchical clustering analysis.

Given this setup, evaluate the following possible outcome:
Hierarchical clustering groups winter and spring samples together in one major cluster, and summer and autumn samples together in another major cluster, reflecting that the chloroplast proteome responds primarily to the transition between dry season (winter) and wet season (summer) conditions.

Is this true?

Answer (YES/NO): NO